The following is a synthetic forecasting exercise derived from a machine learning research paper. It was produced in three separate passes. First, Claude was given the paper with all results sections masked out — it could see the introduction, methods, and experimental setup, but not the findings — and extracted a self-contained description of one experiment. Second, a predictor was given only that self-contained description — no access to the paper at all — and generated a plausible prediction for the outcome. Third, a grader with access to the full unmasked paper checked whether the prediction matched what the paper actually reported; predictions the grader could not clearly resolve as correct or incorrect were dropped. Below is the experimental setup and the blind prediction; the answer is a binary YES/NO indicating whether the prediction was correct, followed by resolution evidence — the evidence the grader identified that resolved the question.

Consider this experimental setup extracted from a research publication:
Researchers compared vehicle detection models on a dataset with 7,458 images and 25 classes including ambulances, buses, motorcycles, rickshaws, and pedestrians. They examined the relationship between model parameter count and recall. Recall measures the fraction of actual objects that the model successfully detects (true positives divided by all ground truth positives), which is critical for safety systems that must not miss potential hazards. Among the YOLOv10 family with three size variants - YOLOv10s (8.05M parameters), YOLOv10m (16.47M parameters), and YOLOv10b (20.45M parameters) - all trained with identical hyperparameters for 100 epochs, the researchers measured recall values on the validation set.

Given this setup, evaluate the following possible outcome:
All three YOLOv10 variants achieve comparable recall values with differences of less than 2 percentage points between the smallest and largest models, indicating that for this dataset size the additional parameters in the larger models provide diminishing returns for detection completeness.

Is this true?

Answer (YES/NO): NO